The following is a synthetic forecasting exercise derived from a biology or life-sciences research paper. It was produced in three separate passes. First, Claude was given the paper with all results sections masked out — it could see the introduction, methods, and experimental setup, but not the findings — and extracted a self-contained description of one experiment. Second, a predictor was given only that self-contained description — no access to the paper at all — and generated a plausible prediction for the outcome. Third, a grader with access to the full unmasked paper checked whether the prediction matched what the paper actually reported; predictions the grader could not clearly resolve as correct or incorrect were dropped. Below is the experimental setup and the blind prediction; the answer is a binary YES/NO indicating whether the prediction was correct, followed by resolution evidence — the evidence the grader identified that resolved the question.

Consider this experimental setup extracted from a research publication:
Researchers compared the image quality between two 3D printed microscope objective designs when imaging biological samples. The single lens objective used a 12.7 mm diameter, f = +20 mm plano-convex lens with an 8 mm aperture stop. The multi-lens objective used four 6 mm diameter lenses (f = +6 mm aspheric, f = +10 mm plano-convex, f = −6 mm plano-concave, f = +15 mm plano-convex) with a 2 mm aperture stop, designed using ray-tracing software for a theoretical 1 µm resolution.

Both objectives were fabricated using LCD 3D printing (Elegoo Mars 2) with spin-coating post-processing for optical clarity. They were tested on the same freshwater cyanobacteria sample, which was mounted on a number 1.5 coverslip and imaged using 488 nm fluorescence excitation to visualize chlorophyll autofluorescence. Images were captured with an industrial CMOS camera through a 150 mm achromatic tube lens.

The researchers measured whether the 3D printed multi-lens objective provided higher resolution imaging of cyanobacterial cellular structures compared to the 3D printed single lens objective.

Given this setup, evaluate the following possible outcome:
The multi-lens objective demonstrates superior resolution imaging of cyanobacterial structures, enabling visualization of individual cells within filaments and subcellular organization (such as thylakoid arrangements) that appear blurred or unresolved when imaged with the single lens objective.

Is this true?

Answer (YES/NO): NO